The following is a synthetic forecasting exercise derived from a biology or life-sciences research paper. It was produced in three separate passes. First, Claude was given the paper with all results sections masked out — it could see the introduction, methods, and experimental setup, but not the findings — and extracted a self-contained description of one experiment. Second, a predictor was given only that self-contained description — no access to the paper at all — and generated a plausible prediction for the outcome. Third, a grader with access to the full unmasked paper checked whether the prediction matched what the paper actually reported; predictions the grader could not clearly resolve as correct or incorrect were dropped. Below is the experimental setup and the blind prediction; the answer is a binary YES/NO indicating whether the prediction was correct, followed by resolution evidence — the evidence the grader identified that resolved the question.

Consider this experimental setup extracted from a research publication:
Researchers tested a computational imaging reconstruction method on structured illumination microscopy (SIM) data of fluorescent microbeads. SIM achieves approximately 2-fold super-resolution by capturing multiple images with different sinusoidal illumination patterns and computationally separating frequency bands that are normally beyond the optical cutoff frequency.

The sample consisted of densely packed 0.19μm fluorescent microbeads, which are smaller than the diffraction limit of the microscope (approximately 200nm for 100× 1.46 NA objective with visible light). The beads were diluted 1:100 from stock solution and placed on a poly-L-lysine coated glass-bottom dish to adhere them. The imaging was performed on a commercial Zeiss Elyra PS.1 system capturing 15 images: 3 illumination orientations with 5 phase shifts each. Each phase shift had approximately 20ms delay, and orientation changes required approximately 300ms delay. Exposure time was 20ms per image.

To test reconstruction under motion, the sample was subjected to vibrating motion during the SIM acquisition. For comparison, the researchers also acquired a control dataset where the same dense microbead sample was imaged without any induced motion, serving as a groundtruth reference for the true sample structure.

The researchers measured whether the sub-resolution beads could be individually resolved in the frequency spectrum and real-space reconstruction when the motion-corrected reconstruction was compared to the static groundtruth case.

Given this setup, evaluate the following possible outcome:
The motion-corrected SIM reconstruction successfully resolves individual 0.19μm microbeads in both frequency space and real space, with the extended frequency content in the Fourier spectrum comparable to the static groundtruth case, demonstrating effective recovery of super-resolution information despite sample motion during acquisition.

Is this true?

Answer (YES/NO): YES